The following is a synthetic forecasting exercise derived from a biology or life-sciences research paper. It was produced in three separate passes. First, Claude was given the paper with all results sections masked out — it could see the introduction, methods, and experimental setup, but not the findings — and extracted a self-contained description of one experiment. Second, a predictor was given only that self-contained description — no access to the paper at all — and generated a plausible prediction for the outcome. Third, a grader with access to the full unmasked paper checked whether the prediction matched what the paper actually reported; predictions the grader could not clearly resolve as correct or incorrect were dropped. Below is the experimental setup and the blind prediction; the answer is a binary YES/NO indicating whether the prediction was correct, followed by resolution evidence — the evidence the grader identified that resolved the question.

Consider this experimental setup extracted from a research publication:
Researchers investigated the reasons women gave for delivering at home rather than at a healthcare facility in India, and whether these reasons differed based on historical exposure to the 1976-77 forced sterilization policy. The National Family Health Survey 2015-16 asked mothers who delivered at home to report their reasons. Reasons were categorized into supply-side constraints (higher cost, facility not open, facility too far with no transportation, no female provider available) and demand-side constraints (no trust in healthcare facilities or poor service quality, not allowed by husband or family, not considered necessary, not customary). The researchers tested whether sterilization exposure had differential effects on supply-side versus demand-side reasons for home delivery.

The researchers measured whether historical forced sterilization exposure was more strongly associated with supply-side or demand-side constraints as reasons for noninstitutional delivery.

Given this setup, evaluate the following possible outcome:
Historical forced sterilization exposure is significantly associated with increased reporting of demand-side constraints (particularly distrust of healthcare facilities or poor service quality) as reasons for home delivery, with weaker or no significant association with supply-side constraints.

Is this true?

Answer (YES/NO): YES